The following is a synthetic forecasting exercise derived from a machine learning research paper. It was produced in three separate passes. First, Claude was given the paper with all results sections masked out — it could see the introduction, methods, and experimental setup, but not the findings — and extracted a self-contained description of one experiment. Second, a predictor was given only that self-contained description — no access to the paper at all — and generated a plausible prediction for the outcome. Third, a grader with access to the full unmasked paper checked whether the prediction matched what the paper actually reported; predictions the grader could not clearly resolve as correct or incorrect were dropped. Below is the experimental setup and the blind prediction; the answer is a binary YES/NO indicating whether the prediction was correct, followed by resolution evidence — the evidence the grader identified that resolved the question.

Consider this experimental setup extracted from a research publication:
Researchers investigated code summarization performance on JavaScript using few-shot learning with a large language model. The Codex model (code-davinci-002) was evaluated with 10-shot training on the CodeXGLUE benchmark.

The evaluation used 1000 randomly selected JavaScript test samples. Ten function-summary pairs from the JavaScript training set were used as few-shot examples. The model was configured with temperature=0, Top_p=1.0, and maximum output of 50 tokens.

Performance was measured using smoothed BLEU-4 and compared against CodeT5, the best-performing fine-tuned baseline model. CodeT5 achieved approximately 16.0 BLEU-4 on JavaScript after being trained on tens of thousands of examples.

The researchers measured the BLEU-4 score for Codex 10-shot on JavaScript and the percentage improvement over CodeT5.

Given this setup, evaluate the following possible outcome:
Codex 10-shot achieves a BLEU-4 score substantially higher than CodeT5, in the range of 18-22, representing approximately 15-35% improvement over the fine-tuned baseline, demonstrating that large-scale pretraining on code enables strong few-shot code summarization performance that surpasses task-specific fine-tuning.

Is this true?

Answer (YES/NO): YES